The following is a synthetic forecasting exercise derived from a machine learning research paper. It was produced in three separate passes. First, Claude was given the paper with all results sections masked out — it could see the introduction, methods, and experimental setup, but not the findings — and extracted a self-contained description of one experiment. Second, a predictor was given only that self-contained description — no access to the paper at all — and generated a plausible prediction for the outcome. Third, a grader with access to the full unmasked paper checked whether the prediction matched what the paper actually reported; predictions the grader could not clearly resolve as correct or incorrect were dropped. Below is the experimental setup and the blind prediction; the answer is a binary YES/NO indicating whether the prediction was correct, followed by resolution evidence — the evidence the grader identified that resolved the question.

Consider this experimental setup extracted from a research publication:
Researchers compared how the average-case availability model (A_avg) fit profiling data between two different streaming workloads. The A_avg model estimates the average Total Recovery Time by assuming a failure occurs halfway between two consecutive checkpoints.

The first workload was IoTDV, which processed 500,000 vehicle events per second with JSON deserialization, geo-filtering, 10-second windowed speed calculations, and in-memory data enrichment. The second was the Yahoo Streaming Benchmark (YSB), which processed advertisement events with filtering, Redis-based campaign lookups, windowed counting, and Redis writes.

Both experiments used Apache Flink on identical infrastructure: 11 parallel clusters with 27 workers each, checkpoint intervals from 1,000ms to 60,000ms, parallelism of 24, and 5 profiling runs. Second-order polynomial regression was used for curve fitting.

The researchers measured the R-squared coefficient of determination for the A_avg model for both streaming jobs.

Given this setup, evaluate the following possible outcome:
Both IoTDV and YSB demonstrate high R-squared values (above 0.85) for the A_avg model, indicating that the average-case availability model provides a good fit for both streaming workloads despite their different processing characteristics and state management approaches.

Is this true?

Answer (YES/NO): YES